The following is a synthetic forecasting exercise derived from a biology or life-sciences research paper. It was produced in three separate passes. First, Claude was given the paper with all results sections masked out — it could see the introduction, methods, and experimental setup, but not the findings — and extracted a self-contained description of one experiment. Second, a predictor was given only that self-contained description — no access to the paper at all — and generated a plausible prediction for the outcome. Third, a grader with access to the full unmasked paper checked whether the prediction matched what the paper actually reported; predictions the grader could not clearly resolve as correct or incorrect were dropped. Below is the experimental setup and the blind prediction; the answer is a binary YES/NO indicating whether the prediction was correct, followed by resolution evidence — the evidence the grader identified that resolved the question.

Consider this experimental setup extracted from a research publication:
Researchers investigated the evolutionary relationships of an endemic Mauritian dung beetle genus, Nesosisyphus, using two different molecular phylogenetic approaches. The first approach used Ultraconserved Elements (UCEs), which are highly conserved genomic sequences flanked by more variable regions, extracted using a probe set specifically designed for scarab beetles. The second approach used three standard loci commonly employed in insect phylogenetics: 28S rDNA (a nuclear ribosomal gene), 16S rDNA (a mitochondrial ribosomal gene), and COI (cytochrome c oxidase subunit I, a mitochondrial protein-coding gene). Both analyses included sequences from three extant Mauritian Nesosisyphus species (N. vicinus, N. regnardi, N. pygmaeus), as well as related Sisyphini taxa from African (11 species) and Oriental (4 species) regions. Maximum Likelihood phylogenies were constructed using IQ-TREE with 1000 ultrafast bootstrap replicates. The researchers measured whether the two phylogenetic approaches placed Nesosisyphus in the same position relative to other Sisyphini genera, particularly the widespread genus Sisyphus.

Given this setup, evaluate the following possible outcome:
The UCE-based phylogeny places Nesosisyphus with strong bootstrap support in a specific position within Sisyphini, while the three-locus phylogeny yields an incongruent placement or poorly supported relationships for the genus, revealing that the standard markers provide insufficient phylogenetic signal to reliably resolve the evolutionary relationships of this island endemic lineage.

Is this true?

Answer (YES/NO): YES